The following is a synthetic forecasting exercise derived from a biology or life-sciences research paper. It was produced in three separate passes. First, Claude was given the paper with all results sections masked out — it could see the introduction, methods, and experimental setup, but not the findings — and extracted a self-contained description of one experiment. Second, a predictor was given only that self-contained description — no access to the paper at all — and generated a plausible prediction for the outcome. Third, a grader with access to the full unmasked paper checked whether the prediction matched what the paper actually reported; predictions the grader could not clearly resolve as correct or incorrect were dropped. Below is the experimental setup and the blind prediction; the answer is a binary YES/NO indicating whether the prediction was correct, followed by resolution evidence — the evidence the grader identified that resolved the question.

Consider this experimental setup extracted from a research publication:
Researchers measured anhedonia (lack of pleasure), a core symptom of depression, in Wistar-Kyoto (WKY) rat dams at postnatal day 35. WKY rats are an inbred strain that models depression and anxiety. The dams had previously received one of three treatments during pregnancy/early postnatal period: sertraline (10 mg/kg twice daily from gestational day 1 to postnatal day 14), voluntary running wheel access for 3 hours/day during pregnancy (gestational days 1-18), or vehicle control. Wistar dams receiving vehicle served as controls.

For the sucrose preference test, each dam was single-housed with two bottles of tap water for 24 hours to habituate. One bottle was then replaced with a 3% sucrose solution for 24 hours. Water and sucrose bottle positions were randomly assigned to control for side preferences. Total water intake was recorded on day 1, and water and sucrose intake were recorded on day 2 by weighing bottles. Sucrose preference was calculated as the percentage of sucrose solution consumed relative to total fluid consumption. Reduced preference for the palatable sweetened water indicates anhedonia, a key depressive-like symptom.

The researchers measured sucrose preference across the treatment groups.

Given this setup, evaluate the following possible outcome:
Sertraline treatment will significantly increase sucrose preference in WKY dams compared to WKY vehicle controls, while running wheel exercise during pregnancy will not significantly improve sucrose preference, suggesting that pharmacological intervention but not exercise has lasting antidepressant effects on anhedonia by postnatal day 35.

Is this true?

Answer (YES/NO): NO